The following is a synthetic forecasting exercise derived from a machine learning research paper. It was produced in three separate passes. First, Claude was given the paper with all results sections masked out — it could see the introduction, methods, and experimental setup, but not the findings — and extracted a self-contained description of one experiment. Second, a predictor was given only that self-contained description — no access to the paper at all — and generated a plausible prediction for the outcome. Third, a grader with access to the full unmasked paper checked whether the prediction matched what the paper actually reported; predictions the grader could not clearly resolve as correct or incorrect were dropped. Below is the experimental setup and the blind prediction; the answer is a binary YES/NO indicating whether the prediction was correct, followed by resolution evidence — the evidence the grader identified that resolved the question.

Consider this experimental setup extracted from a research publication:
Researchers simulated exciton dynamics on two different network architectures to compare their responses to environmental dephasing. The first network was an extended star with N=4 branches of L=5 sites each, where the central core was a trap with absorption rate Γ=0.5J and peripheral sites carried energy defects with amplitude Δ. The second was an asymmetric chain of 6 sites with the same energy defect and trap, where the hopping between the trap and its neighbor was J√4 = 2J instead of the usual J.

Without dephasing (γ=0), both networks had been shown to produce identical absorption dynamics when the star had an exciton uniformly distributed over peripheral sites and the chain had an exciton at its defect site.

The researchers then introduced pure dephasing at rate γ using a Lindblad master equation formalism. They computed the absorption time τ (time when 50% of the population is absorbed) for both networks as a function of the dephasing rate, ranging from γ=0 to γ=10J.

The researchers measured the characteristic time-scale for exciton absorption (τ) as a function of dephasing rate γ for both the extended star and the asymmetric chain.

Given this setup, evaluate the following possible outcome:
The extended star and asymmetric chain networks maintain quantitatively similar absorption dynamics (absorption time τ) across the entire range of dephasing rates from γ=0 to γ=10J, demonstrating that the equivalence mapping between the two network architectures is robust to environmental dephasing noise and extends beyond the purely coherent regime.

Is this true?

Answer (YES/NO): NO